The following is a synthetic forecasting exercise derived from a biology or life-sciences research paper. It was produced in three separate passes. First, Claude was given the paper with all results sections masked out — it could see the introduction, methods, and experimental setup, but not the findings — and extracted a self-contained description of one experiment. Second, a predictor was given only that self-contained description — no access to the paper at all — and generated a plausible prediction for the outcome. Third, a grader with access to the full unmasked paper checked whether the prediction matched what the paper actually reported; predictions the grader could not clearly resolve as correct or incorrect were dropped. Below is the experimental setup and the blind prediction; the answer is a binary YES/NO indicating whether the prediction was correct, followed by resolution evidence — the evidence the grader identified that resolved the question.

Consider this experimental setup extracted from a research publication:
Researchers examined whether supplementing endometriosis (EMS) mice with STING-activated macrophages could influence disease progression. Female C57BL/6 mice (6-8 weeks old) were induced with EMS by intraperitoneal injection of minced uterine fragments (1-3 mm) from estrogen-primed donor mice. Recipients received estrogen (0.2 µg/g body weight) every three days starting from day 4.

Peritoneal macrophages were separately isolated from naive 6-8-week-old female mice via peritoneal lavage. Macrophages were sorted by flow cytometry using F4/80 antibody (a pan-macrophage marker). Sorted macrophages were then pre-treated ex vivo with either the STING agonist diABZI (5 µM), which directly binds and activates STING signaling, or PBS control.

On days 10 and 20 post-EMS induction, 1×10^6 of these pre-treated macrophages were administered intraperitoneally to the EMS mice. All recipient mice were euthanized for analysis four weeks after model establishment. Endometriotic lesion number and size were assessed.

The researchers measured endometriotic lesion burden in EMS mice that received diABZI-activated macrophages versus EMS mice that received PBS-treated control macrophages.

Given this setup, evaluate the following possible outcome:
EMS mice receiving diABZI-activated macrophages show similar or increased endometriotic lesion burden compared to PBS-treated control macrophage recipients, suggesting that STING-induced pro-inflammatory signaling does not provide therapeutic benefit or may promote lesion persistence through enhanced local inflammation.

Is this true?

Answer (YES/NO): NO